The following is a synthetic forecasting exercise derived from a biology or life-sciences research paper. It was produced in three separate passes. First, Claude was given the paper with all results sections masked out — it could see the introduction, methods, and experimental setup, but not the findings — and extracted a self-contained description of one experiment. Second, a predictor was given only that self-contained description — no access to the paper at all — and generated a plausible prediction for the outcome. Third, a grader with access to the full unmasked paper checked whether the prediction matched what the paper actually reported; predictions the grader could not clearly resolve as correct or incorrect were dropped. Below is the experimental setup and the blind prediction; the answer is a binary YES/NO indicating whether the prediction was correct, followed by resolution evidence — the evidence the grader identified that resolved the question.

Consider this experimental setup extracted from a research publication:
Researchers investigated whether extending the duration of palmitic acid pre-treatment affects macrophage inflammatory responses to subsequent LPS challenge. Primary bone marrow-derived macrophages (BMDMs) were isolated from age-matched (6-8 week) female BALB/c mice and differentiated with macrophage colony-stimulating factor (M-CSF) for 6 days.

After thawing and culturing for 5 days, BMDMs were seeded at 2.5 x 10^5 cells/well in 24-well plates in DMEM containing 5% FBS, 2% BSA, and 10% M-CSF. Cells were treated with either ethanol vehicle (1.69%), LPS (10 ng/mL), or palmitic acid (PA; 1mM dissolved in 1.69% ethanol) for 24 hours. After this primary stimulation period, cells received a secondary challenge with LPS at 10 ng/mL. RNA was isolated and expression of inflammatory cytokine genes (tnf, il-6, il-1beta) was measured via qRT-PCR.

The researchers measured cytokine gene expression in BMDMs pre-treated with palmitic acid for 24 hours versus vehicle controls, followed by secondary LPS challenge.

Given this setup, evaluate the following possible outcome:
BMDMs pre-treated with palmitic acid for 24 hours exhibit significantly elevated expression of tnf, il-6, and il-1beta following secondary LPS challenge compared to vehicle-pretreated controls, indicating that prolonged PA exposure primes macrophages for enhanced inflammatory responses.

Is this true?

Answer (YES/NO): NO